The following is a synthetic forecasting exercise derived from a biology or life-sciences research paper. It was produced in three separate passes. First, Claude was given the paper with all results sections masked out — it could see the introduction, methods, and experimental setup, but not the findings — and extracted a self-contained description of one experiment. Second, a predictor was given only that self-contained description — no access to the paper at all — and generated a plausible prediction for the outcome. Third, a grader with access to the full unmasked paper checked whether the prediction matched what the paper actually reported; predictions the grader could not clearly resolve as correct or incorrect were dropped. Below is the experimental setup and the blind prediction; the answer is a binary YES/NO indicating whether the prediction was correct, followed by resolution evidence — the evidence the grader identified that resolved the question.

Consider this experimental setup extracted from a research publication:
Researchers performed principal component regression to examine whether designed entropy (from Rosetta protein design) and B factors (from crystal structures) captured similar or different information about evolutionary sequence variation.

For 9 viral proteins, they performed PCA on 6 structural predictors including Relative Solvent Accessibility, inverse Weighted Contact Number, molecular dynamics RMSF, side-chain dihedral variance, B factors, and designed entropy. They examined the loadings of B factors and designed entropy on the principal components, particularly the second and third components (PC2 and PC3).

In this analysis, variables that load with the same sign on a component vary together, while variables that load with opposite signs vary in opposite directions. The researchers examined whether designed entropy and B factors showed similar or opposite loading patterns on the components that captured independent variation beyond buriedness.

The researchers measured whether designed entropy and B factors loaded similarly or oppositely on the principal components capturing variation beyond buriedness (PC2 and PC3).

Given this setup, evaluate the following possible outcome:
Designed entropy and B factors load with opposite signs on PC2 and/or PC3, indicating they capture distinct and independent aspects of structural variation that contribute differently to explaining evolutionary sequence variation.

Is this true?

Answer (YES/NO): YES